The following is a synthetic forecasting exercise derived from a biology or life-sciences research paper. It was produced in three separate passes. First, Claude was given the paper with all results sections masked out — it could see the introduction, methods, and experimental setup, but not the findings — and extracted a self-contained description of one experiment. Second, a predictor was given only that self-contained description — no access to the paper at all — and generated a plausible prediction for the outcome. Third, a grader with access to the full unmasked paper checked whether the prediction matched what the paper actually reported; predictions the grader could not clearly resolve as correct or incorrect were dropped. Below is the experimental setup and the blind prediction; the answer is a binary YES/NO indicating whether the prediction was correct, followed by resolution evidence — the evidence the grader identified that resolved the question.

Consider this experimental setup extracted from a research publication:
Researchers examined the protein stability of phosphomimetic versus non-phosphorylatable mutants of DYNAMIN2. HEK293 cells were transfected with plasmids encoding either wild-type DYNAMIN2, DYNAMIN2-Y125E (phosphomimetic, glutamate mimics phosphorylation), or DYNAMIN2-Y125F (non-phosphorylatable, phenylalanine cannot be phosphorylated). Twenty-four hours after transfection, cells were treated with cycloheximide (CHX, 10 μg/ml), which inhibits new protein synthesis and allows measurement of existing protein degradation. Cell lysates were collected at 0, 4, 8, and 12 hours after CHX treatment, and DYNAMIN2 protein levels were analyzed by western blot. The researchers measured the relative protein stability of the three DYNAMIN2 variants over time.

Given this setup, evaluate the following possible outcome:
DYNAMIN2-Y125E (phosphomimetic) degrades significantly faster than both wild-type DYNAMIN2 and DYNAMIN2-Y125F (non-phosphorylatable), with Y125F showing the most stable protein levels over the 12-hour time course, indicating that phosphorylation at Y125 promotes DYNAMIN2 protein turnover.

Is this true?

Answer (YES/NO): NO